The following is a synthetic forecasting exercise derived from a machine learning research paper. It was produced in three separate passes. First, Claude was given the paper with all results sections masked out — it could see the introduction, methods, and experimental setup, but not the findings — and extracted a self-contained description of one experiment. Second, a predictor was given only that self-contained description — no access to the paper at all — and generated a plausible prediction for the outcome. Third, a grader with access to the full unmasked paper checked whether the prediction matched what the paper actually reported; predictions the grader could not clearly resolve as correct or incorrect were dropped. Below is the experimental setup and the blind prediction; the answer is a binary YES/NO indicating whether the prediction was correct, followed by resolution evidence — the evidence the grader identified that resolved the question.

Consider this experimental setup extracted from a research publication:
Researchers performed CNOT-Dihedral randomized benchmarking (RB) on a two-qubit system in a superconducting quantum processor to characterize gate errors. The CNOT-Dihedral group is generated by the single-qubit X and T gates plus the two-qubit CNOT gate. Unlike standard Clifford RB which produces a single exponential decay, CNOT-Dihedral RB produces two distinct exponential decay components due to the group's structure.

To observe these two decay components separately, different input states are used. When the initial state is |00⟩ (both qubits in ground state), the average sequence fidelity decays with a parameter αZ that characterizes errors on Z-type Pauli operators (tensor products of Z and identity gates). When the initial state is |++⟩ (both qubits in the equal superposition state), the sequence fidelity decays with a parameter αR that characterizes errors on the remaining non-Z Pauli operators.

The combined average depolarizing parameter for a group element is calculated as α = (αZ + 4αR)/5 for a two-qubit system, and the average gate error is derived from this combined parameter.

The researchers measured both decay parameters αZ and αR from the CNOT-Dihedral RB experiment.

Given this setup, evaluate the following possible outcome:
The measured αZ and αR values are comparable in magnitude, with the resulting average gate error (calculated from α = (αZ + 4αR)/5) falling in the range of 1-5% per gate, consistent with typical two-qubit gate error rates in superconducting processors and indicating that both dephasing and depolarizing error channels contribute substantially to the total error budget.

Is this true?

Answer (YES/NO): NO